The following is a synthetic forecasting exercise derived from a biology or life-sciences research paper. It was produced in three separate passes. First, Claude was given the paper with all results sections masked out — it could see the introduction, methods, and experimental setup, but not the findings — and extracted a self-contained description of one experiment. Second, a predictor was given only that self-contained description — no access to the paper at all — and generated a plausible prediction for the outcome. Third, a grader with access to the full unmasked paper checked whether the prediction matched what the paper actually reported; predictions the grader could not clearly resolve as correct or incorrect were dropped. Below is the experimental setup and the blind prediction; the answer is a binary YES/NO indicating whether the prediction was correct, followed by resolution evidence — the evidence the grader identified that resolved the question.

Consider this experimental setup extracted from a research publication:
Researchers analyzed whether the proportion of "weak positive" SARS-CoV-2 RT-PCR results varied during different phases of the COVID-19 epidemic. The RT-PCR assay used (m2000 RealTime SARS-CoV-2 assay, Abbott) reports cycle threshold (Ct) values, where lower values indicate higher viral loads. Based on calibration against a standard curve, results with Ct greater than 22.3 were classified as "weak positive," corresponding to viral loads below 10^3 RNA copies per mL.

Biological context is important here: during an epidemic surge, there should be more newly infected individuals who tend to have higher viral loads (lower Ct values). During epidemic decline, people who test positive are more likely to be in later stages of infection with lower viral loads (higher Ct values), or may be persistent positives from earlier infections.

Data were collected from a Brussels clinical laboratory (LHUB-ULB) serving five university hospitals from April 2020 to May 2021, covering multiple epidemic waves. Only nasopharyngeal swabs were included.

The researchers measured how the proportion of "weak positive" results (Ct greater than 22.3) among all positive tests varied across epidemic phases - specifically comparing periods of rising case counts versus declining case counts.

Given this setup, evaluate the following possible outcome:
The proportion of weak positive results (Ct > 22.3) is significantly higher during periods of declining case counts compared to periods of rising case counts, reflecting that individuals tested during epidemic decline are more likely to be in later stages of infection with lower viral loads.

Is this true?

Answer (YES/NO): YES